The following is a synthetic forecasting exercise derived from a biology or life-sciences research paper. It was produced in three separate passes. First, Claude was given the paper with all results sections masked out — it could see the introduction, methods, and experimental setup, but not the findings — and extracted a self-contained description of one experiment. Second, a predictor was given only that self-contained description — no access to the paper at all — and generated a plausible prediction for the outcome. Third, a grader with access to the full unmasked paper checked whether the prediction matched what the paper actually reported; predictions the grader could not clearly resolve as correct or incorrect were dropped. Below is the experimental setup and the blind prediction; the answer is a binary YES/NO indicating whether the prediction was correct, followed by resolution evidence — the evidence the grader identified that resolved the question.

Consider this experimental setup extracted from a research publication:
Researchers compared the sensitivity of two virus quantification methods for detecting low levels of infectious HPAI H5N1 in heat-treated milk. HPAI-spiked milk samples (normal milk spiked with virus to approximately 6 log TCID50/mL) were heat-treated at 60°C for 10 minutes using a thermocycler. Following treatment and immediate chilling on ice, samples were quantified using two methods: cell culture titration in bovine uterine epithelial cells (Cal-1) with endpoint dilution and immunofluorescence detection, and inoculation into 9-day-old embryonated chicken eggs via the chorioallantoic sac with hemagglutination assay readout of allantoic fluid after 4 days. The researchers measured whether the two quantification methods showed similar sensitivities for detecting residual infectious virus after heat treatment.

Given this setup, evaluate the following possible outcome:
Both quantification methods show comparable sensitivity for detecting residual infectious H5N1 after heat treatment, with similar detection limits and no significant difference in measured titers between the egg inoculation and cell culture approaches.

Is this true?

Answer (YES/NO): YES